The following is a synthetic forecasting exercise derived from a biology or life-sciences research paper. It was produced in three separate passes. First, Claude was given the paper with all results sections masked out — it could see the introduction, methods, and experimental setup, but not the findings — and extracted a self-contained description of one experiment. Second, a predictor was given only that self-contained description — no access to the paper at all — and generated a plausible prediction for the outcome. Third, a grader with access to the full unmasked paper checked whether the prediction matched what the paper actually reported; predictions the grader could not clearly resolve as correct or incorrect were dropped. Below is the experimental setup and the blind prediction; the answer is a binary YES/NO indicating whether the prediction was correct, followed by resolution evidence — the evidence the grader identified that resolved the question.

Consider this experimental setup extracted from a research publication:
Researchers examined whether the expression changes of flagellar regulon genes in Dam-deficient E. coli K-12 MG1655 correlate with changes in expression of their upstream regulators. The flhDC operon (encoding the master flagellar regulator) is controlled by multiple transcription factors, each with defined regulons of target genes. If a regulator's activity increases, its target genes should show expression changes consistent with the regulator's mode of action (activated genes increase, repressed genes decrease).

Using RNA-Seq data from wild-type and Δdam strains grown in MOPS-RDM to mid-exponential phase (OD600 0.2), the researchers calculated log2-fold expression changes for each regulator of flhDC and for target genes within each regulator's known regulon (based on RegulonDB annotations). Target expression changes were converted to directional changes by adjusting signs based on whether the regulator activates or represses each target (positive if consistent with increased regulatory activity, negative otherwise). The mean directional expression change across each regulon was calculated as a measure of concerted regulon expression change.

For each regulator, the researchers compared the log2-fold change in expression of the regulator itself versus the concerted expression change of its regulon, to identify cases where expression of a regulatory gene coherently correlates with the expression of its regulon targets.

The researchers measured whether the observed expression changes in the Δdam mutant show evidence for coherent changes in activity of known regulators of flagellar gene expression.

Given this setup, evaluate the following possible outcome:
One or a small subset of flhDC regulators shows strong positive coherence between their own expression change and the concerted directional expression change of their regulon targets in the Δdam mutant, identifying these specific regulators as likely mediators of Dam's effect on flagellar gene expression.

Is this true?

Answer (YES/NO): YES